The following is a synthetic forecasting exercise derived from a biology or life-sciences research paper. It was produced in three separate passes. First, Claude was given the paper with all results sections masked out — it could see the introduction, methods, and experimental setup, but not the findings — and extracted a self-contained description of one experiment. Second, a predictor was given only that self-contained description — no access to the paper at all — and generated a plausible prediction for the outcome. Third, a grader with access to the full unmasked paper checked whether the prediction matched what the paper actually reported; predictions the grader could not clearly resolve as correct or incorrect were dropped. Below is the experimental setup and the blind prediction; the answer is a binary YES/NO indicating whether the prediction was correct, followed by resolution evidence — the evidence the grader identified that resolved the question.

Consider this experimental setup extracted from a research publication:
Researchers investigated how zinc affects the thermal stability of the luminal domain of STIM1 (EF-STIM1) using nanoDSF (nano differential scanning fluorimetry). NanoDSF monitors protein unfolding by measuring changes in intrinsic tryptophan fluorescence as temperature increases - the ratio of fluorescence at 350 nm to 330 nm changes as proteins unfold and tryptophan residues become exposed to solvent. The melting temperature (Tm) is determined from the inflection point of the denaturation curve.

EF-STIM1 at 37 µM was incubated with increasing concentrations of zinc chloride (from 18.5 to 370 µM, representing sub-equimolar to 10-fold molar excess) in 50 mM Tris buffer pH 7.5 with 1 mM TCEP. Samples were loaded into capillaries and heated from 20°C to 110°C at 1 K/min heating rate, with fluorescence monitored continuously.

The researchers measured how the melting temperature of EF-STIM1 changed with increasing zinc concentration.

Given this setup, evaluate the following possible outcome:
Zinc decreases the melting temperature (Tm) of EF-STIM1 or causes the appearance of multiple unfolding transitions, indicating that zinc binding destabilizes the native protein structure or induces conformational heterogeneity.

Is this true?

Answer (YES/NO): YES